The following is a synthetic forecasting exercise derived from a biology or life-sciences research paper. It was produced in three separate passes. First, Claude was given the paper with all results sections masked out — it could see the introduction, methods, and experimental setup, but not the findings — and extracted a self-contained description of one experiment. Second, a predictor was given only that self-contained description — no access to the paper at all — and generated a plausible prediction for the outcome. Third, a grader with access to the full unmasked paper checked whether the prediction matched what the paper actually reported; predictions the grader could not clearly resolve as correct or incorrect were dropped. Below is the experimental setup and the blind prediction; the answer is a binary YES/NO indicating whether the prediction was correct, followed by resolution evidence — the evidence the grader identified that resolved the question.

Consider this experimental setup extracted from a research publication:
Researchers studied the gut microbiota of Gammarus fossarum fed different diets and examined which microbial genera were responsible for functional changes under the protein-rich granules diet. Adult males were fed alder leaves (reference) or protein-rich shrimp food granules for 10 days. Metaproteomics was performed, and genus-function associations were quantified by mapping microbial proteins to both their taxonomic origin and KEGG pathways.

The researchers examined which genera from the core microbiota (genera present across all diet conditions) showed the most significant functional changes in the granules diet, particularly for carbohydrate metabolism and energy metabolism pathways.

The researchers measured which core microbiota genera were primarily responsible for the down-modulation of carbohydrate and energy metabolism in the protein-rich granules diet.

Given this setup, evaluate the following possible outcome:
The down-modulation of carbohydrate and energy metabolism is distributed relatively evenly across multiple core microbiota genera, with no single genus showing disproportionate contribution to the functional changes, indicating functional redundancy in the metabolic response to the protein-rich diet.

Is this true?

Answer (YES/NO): NO